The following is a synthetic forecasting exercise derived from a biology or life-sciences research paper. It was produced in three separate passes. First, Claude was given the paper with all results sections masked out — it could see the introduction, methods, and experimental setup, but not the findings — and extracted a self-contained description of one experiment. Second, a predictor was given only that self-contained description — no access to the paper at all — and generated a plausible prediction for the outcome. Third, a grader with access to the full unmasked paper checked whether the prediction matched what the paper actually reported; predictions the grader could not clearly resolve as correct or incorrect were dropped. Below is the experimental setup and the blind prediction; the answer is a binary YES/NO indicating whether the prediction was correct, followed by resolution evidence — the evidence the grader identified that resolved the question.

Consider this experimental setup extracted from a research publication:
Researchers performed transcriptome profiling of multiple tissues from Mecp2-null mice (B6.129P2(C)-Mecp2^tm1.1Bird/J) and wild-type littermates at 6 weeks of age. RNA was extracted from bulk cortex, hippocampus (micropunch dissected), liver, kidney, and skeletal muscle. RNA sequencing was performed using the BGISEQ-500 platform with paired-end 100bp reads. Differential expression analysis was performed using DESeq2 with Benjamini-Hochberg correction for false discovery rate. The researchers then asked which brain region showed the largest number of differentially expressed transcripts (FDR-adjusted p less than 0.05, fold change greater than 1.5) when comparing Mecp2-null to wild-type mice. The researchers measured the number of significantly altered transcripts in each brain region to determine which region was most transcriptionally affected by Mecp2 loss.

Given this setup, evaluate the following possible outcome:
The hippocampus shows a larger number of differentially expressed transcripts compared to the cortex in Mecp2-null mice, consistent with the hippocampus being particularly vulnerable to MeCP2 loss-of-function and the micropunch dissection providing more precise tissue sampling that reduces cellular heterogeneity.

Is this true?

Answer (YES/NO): NO